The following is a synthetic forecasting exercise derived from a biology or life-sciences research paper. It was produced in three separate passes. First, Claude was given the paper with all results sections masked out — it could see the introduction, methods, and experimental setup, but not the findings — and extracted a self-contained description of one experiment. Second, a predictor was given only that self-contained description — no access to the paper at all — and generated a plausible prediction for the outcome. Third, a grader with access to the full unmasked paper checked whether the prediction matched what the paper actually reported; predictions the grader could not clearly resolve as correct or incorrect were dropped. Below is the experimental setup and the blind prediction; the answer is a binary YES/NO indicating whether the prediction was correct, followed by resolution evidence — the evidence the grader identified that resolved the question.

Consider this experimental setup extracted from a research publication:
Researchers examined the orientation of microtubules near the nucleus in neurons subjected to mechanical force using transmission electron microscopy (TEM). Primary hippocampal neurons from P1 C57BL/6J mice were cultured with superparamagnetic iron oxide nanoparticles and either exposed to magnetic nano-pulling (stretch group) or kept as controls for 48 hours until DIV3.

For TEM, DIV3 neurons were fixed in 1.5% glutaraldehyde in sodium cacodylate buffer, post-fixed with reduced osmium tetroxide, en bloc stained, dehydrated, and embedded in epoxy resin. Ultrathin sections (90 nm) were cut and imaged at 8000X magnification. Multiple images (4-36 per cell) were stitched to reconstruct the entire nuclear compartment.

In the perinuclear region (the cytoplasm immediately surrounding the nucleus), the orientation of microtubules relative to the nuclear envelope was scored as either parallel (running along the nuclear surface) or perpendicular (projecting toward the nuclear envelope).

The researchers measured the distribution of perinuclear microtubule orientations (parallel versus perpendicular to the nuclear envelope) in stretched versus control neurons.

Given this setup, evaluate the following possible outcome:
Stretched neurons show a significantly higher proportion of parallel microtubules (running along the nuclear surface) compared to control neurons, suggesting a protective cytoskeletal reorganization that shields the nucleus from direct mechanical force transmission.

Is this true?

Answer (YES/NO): NO